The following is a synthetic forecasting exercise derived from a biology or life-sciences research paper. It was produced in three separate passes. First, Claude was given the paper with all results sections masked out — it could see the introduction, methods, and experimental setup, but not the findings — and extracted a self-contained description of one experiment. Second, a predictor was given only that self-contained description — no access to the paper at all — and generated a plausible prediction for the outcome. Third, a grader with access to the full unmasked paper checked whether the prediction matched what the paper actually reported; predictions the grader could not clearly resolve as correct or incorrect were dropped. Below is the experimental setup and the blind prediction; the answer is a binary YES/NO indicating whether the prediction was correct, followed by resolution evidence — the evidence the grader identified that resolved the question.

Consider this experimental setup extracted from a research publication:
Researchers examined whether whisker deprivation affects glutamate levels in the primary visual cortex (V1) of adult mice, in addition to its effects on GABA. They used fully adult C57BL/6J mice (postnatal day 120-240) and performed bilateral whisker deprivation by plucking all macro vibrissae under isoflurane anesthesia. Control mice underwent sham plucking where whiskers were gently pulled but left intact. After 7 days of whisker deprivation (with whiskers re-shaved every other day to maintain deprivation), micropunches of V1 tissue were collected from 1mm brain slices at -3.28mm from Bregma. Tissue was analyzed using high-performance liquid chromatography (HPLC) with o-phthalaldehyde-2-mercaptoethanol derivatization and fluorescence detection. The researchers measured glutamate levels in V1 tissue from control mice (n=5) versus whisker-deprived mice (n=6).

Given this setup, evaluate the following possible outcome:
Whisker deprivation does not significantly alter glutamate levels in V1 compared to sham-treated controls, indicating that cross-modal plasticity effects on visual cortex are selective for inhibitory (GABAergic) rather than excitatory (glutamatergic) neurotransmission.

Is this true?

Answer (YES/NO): YES